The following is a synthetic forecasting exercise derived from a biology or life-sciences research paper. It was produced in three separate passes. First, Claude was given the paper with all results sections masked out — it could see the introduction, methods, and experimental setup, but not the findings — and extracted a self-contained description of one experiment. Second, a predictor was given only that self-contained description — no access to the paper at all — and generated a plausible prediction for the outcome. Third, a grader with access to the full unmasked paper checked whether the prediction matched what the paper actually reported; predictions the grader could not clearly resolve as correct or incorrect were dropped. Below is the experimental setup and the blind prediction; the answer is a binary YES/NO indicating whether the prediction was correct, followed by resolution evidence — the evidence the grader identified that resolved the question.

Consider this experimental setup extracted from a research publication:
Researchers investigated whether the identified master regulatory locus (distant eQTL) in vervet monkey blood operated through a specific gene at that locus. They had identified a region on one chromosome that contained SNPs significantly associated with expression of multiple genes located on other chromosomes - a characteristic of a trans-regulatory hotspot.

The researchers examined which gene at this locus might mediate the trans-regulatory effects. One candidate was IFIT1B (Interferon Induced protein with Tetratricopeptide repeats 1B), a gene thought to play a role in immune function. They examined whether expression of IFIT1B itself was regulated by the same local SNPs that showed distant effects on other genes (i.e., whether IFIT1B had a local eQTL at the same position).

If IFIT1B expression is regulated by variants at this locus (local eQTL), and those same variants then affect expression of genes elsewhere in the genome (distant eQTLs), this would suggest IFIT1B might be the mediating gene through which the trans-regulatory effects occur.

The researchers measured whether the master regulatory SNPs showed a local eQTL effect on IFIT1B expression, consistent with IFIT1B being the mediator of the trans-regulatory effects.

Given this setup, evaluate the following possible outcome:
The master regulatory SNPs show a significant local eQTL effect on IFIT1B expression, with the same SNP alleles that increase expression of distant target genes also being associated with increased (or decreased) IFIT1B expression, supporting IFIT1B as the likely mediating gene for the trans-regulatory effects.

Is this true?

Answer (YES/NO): YES